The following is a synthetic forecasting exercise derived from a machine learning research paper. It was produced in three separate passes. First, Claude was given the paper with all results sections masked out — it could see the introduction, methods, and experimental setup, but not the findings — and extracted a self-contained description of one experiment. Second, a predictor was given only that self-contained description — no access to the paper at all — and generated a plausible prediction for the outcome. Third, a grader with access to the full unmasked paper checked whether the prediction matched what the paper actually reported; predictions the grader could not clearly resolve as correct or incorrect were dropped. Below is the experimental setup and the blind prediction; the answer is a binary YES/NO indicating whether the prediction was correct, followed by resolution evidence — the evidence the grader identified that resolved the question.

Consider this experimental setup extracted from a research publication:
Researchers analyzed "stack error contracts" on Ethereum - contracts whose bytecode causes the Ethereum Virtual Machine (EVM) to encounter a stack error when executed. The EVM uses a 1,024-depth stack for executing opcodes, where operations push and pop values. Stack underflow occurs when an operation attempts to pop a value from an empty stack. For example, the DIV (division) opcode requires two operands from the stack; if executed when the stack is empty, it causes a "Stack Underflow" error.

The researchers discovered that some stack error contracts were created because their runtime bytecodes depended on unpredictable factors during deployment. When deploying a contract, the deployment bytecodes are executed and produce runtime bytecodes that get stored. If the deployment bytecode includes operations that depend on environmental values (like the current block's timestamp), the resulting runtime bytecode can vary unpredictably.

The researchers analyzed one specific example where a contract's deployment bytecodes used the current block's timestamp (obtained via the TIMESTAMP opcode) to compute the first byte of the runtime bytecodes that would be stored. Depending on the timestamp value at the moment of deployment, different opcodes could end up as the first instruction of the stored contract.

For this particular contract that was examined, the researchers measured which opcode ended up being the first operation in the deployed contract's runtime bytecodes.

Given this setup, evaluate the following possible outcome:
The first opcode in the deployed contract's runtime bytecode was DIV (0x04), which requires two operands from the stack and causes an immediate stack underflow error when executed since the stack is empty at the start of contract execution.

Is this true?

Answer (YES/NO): YES